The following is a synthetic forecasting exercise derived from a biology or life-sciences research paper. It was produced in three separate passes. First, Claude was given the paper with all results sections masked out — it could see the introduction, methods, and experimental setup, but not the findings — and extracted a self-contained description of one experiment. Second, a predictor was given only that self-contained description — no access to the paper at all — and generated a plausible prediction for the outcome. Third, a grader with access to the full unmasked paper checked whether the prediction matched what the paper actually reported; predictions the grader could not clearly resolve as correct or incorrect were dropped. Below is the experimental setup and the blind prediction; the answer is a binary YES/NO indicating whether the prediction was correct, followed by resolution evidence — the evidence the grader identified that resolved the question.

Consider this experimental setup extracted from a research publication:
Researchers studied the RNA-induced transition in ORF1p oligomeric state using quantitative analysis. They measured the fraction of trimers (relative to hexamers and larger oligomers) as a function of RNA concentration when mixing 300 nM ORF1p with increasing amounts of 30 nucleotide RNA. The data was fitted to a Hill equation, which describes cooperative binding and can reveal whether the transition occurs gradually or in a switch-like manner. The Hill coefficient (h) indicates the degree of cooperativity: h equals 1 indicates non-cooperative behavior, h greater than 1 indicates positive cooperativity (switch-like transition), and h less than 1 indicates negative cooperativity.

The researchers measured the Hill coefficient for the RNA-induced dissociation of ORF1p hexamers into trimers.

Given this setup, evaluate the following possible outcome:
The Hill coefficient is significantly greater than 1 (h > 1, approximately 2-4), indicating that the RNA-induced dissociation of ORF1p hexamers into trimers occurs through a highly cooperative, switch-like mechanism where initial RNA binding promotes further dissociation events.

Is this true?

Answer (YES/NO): YES